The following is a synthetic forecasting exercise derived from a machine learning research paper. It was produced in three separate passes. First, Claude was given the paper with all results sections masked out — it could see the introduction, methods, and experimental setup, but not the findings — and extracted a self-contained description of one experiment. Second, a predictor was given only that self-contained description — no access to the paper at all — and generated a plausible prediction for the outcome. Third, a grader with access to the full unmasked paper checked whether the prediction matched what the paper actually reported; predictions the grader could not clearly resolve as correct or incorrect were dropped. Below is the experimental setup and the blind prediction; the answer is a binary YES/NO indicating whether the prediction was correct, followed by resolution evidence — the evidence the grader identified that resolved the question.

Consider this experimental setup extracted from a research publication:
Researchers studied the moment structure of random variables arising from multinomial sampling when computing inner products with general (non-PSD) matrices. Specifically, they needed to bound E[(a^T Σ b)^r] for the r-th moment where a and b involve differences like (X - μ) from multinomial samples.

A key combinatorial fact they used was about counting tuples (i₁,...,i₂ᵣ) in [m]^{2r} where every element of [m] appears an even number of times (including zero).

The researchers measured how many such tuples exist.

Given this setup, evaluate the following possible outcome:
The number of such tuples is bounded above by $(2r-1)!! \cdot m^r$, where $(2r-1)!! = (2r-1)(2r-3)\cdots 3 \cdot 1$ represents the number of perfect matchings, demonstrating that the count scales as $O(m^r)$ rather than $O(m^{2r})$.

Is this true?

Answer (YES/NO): NO